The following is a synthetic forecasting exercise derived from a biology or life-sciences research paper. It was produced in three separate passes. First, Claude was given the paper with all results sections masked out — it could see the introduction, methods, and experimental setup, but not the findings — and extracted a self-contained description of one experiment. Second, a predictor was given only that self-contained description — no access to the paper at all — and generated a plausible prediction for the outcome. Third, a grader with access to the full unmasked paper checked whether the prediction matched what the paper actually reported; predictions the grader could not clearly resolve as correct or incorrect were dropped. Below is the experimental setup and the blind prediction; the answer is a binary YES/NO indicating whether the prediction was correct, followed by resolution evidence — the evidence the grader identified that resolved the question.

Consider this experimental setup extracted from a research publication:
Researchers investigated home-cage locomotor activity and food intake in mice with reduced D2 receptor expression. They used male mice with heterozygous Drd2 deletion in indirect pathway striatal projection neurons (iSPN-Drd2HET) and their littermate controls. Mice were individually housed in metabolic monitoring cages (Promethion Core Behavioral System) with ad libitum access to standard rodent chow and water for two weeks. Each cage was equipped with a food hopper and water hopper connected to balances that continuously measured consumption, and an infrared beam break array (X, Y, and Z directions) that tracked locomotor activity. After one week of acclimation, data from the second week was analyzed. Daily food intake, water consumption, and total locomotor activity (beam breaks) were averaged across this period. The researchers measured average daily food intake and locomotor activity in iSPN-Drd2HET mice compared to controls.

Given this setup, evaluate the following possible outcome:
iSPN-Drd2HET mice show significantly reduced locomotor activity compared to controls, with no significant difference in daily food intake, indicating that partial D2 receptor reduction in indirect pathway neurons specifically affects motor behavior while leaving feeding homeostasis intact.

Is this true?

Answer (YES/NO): NO